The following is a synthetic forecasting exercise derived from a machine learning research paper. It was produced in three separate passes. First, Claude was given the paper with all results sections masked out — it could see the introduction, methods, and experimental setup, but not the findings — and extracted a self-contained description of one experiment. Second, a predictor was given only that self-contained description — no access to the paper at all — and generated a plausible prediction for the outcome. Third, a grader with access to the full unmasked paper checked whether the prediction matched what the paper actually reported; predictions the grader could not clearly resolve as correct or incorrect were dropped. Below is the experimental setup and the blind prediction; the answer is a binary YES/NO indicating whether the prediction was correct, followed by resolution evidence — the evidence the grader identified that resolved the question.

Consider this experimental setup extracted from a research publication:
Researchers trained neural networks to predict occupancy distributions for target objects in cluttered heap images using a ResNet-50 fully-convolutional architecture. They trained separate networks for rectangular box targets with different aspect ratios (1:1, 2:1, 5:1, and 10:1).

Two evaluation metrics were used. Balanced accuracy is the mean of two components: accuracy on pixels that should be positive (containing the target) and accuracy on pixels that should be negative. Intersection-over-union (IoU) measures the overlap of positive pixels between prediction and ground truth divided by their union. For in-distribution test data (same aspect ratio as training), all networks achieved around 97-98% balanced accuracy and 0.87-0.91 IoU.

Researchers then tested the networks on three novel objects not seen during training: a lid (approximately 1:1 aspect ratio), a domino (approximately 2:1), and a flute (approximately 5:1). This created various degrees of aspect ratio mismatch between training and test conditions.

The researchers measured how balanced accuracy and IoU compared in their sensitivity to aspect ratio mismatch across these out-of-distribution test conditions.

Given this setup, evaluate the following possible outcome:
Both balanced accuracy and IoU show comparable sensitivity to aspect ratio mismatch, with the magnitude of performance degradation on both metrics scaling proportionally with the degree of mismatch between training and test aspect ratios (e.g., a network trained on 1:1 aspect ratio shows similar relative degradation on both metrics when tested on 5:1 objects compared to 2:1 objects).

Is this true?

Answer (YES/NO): NO